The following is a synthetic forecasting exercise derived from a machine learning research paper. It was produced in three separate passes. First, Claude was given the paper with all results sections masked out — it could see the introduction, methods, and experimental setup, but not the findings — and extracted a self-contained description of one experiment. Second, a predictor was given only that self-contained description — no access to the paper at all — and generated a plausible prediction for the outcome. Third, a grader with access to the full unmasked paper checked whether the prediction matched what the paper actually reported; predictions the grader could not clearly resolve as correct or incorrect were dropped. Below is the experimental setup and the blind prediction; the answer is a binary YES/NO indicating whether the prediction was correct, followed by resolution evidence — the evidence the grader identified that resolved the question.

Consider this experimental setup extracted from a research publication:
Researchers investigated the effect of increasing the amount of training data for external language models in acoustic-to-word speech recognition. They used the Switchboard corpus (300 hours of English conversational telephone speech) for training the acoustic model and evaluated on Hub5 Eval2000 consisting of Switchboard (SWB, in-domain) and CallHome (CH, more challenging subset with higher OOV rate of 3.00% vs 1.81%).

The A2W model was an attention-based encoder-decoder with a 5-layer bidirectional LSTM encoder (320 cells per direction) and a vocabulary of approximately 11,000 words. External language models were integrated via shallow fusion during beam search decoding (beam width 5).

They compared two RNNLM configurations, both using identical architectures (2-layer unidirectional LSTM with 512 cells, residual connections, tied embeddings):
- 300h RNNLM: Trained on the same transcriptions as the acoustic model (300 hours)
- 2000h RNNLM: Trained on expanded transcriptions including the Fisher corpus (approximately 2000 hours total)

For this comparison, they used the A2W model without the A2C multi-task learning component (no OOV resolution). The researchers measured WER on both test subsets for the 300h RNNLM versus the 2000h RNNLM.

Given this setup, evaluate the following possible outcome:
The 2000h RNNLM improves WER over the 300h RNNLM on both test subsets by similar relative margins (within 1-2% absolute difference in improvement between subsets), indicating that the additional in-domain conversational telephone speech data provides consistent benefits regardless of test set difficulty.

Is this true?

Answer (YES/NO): NO